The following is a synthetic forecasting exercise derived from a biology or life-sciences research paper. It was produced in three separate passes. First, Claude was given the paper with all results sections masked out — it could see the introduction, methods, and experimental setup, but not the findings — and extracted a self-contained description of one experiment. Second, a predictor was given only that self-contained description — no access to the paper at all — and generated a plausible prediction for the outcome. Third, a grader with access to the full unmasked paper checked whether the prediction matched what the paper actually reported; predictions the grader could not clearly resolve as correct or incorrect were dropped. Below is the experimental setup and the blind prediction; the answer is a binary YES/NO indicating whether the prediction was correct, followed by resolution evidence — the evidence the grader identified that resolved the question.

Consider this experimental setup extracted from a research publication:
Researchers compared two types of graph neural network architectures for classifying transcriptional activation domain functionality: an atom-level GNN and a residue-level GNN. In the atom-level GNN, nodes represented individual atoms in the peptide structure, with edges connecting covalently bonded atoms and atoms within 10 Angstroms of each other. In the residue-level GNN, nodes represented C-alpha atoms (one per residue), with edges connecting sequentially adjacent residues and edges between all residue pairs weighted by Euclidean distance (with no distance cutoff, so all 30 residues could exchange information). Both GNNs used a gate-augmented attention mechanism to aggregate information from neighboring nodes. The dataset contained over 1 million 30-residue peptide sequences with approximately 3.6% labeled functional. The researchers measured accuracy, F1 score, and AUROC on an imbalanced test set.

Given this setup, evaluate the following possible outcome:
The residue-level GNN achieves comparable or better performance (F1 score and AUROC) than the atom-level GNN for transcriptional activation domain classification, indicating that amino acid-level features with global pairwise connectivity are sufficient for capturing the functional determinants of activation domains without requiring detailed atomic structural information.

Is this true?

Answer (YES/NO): YES